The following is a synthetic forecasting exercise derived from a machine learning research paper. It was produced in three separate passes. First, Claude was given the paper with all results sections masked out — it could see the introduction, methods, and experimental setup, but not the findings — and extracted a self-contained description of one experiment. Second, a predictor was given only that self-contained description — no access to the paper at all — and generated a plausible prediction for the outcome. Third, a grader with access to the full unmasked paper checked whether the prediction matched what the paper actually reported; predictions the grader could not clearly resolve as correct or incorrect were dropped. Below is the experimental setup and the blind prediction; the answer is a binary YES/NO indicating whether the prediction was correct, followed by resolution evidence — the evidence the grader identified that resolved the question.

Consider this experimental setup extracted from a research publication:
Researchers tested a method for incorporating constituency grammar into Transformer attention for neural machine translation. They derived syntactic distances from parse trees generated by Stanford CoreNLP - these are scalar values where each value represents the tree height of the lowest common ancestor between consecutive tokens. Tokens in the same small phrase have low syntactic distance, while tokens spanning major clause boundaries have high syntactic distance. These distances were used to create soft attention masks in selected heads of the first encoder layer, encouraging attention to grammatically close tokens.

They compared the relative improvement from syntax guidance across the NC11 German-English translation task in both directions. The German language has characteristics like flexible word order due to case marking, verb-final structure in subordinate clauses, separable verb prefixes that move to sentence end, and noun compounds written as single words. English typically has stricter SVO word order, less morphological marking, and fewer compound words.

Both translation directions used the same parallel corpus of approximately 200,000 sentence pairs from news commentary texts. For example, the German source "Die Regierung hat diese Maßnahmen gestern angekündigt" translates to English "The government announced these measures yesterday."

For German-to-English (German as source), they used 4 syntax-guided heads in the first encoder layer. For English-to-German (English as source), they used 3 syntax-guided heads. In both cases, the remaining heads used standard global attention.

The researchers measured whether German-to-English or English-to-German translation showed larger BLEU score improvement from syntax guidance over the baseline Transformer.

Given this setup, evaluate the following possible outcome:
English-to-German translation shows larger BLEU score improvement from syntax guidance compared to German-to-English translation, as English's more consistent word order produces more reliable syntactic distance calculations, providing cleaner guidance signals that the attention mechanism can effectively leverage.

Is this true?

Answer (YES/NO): YES